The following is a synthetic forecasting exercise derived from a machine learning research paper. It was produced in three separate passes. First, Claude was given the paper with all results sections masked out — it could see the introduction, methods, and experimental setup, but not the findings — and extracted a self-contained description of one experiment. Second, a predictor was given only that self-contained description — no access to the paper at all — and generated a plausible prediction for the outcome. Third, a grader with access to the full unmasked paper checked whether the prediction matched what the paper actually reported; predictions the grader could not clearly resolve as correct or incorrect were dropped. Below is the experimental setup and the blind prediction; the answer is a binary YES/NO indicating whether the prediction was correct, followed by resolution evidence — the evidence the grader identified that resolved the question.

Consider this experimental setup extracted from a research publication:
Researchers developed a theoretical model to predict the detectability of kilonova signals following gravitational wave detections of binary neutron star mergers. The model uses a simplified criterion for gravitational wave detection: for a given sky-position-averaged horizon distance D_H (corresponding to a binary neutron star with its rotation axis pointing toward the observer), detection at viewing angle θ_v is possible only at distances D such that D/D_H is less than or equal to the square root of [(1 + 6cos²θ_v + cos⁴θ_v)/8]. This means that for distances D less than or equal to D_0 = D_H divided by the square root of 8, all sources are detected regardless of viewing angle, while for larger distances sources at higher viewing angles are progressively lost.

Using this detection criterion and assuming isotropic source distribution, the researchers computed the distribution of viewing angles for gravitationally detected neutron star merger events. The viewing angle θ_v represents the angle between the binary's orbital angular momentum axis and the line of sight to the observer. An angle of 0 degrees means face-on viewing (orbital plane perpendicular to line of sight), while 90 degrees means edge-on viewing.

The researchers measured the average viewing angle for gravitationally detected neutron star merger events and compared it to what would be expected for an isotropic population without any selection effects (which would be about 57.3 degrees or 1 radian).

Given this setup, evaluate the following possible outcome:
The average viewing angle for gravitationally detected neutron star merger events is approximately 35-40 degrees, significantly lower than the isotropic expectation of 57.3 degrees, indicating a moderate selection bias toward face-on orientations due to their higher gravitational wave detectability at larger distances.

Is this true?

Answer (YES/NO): YES